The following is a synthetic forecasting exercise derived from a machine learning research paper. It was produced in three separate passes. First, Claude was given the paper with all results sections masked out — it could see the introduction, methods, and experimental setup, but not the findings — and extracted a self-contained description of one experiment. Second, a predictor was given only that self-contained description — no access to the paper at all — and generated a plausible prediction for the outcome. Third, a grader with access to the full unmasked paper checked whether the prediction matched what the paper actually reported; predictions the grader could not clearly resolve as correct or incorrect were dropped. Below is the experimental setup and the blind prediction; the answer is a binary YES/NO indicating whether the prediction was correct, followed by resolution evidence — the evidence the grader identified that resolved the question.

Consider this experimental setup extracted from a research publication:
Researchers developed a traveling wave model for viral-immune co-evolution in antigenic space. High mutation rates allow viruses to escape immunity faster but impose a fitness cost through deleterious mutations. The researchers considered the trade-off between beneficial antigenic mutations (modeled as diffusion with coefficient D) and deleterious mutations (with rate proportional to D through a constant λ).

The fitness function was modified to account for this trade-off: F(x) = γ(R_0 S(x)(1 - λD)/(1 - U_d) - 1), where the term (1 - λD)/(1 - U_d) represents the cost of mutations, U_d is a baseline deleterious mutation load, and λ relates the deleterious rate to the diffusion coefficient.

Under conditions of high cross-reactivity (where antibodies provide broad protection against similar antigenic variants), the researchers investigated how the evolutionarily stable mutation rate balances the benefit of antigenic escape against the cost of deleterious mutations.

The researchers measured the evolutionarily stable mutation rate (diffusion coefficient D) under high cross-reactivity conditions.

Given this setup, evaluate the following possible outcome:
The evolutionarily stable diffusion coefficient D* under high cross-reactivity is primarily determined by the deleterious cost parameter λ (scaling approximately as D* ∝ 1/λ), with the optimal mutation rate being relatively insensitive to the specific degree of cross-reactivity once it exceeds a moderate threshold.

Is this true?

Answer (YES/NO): NO